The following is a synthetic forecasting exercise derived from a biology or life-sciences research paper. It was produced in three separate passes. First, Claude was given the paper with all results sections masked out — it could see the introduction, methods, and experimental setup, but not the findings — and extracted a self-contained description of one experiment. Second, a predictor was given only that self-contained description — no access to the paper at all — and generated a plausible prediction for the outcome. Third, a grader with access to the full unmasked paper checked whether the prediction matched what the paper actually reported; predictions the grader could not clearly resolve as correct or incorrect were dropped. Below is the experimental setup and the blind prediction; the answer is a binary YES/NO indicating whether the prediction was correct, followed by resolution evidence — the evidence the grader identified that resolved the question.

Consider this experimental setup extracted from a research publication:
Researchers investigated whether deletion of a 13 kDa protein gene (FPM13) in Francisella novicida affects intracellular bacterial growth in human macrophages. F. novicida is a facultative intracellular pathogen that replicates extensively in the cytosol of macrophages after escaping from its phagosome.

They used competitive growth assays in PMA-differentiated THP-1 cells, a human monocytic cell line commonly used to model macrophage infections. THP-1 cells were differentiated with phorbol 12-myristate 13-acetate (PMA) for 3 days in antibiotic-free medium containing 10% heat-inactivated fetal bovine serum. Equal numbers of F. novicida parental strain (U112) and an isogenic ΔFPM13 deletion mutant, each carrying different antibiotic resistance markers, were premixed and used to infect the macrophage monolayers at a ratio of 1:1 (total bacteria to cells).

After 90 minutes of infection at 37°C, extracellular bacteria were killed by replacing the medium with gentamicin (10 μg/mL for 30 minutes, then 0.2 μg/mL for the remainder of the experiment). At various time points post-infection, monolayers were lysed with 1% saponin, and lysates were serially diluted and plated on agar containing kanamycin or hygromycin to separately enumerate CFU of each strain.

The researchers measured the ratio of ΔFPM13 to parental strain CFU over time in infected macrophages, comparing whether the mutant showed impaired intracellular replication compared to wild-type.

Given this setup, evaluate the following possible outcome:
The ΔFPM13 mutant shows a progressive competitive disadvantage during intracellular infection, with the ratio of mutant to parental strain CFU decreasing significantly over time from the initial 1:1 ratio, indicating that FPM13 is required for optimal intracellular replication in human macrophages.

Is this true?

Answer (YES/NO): NO